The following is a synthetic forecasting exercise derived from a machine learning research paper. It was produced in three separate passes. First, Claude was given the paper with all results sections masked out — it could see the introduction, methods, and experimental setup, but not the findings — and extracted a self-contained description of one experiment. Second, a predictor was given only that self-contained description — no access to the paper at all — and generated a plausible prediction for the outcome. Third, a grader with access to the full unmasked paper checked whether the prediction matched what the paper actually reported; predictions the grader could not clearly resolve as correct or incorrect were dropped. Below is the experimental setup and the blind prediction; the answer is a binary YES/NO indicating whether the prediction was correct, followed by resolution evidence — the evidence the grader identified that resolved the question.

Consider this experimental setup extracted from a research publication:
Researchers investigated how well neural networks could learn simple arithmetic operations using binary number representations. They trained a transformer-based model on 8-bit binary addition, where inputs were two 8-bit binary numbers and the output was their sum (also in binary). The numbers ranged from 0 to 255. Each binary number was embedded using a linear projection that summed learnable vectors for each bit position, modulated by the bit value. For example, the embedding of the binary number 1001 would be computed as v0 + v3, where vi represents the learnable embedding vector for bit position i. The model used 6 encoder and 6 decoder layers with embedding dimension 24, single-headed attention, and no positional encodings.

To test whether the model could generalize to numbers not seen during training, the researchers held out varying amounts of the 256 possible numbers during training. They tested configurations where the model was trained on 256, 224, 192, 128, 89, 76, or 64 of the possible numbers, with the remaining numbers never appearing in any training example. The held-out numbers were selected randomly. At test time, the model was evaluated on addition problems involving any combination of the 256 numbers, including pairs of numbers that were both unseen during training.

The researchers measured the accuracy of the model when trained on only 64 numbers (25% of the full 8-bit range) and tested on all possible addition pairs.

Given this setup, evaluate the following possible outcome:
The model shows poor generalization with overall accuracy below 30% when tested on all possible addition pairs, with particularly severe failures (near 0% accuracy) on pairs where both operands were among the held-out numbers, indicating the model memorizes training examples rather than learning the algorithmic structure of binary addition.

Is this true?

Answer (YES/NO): NO